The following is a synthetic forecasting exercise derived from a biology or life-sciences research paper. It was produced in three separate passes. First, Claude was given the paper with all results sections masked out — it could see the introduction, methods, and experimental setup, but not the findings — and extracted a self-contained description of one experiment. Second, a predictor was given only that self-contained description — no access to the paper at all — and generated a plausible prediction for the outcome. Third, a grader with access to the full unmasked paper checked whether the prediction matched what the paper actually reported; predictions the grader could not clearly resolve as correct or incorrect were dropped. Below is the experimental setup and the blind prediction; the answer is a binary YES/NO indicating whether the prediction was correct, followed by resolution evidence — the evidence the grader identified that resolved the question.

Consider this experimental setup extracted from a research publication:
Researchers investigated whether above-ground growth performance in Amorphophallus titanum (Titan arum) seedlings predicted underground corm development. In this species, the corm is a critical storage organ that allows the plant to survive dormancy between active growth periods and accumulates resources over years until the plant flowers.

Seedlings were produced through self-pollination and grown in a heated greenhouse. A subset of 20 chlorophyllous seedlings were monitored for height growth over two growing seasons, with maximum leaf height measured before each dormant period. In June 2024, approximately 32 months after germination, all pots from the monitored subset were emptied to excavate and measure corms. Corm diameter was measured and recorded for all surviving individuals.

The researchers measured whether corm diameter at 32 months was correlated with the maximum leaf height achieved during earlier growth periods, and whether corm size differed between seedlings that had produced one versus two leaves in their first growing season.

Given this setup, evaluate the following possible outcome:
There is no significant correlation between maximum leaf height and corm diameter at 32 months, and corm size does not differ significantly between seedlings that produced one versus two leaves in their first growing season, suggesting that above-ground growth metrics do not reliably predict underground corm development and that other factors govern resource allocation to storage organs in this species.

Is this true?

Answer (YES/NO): YES